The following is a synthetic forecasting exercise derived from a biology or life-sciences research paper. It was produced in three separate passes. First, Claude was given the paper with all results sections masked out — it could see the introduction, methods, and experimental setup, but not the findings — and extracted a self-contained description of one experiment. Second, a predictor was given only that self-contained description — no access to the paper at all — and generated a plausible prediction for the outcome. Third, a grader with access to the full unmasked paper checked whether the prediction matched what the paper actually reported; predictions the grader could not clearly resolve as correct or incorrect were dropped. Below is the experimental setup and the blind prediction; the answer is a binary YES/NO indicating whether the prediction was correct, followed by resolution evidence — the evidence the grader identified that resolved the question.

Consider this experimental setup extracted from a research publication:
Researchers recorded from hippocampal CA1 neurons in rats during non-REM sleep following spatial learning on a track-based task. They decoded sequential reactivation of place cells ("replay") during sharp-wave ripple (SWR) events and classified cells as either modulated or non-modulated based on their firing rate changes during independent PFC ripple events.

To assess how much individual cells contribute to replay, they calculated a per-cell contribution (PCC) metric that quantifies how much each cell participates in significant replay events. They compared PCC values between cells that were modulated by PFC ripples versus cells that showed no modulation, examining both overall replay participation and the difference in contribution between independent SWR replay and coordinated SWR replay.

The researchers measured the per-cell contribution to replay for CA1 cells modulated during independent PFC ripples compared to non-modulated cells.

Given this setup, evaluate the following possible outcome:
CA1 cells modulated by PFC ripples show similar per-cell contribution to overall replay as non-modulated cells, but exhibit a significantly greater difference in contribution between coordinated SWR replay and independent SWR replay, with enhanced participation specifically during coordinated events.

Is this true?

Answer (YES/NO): NO